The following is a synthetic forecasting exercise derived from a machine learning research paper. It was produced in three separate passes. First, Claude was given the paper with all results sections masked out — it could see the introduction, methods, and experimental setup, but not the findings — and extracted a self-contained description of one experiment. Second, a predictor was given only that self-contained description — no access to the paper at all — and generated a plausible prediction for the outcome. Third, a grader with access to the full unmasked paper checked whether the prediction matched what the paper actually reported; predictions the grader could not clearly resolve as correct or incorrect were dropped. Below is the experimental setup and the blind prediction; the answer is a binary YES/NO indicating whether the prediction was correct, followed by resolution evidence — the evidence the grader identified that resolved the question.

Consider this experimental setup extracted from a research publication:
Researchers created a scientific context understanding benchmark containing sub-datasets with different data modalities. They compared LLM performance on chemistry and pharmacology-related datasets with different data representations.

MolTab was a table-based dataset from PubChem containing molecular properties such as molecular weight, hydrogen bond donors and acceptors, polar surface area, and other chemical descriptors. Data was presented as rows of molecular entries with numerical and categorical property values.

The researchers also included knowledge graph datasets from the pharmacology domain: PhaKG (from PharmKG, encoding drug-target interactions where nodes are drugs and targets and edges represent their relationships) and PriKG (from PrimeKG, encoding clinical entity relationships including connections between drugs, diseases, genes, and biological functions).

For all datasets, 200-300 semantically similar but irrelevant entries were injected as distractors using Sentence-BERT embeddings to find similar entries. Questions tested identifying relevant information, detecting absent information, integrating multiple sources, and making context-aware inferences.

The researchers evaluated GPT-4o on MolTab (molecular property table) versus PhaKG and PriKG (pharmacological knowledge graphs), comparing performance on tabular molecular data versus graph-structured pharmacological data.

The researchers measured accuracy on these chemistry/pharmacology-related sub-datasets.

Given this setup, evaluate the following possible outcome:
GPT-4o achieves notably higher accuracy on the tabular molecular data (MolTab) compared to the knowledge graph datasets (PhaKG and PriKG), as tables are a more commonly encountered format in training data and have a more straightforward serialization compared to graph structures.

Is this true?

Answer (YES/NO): NO